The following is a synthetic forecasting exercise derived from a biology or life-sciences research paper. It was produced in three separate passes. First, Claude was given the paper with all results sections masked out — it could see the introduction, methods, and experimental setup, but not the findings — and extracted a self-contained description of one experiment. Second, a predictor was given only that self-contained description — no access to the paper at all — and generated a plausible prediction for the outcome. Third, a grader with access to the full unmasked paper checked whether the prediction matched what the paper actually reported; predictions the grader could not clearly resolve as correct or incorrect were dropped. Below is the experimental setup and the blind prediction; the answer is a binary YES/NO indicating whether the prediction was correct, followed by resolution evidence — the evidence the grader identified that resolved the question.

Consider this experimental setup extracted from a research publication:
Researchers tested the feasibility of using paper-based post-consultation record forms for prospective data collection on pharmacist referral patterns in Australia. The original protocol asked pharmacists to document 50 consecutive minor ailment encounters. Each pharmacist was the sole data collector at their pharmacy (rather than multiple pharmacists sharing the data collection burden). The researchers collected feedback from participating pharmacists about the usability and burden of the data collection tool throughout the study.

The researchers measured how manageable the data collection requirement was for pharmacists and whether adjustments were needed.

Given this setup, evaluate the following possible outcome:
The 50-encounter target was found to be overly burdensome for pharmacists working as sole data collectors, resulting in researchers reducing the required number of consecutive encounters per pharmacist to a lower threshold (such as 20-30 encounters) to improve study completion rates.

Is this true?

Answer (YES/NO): YES